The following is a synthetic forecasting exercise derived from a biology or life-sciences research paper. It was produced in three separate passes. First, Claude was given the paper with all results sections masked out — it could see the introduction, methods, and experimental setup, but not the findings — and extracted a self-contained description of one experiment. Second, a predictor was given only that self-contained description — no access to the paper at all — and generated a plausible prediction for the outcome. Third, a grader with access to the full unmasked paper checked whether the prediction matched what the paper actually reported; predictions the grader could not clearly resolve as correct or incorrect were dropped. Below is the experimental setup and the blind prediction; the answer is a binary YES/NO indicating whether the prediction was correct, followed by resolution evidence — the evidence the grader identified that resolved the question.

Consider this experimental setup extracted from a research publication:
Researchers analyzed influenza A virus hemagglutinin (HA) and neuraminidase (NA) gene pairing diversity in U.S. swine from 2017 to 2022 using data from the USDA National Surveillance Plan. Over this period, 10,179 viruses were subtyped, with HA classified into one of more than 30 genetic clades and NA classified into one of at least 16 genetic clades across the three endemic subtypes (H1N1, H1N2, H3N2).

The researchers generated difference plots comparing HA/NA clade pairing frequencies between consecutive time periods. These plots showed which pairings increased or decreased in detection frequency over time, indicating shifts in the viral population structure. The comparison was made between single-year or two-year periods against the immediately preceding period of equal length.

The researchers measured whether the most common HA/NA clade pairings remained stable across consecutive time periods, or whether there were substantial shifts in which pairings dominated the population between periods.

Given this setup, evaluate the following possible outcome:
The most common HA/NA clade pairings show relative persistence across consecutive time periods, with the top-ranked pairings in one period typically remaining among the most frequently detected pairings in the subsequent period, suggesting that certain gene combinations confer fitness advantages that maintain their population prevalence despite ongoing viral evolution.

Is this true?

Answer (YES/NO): NO